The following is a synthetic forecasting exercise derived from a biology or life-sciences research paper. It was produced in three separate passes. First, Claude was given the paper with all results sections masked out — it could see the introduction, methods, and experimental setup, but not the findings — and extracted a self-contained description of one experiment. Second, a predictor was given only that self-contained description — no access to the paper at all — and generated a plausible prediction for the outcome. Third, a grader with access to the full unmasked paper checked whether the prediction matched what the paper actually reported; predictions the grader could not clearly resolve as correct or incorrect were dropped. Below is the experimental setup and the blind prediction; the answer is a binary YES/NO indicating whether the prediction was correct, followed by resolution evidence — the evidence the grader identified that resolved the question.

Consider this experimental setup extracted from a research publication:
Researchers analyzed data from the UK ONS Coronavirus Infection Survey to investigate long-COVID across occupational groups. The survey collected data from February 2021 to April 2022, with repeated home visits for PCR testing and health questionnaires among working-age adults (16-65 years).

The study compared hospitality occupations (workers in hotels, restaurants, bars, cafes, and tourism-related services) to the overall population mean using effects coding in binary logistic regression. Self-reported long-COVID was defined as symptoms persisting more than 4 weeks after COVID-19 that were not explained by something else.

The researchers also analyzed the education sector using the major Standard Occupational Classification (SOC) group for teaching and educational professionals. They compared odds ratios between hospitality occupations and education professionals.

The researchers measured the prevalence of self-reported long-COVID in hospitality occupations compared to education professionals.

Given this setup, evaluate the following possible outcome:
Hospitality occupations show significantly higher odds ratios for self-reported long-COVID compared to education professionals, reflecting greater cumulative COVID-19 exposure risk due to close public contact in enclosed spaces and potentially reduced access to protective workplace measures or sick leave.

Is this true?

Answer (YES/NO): NO